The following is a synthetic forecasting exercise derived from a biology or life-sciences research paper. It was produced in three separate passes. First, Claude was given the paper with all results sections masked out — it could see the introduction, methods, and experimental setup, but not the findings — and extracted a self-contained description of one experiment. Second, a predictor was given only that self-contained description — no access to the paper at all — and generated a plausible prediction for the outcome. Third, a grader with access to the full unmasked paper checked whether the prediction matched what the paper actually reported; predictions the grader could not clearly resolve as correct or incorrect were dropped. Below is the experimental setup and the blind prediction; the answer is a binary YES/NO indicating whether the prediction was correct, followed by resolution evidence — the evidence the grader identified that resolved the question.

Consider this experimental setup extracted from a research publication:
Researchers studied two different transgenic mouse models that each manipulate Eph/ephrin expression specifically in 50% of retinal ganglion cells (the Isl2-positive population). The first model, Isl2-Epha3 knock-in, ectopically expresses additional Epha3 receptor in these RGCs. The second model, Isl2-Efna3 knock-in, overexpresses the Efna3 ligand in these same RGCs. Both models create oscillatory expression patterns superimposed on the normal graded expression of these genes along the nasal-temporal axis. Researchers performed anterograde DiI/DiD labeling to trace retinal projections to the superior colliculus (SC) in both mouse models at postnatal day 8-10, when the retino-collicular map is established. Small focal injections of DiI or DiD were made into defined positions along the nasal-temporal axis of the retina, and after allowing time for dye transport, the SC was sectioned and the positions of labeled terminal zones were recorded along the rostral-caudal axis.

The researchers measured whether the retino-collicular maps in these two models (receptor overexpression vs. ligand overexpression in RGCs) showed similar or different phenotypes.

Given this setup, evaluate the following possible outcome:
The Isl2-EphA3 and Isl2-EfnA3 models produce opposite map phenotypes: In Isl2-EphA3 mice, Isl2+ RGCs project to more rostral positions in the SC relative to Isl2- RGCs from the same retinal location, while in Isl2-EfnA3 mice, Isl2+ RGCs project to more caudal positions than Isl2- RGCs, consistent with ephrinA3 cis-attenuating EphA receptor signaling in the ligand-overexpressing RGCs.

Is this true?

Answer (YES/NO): NO